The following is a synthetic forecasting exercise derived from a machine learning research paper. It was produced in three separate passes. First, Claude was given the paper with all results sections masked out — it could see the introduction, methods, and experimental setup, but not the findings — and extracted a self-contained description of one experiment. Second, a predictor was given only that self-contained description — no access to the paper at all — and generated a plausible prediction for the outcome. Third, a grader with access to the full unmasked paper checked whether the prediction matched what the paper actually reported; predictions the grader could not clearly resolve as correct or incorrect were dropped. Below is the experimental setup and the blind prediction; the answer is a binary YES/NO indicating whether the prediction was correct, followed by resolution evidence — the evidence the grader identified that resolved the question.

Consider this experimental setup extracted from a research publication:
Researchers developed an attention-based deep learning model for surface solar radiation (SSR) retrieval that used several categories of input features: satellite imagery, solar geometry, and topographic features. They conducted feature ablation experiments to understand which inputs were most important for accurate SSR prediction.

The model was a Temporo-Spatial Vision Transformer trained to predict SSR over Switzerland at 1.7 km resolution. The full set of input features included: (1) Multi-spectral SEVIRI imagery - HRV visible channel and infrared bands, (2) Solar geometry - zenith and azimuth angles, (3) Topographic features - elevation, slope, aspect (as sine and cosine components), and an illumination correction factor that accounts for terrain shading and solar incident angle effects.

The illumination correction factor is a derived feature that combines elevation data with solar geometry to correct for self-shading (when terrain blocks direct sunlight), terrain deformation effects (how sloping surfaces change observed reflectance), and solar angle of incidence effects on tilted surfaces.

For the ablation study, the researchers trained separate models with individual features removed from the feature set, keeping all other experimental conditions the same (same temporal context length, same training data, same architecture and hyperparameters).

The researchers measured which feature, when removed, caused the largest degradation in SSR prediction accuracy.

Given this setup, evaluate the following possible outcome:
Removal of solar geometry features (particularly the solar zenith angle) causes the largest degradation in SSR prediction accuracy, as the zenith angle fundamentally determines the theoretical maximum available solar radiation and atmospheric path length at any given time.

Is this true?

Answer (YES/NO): NO